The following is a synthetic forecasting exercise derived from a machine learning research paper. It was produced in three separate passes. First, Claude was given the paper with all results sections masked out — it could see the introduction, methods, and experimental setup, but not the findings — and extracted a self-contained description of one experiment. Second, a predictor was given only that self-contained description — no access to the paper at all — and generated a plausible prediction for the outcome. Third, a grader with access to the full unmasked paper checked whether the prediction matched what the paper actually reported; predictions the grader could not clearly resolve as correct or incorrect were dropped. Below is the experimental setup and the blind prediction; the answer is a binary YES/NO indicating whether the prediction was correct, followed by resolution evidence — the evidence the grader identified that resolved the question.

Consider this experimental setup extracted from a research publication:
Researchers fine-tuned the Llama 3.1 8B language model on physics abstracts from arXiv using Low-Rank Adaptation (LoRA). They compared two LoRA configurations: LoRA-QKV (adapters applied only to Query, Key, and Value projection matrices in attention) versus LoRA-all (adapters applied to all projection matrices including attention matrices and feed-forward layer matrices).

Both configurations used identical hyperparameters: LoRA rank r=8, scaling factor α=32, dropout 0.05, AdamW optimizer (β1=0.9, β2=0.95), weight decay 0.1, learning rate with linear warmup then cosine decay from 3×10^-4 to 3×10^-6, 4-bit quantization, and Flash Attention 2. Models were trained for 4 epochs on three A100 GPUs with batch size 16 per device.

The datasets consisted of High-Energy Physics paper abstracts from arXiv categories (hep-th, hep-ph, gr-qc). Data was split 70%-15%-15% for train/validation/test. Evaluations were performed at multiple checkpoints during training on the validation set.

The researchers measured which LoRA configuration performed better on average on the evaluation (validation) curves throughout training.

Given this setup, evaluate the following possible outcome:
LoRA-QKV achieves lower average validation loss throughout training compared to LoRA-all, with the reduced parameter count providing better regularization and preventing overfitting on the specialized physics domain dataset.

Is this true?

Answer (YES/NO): YES